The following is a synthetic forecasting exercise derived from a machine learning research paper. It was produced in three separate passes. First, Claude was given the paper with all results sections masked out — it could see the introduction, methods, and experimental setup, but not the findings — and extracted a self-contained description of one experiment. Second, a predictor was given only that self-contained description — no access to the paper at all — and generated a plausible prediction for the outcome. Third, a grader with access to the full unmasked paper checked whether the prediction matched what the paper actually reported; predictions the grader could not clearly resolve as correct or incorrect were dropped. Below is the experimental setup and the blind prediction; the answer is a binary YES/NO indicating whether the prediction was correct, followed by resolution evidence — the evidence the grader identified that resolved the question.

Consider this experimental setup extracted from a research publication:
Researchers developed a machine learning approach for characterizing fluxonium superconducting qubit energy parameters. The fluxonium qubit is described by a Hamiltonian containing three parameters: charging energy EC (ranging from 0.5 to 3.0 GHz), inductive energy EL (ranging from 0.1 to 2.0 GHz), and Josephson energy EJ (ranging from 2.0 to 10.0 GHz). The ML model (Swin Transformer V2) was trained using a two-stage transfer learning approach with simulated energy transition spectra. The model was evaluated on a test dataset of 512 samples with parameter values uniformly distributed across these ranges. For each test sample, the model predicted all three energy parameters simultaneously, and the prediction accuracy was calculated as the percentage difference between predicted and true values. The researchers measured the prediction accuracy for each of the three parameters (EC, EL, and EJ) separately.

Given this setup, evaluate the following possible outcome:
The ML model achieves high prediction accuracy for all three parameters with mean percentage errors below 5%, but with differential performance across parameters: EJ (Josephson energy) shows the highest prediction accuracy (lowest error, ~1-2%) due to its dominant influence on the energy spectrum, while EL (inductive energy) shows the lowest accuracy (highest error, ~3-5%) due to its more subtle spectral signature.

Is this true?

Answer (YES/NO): NO